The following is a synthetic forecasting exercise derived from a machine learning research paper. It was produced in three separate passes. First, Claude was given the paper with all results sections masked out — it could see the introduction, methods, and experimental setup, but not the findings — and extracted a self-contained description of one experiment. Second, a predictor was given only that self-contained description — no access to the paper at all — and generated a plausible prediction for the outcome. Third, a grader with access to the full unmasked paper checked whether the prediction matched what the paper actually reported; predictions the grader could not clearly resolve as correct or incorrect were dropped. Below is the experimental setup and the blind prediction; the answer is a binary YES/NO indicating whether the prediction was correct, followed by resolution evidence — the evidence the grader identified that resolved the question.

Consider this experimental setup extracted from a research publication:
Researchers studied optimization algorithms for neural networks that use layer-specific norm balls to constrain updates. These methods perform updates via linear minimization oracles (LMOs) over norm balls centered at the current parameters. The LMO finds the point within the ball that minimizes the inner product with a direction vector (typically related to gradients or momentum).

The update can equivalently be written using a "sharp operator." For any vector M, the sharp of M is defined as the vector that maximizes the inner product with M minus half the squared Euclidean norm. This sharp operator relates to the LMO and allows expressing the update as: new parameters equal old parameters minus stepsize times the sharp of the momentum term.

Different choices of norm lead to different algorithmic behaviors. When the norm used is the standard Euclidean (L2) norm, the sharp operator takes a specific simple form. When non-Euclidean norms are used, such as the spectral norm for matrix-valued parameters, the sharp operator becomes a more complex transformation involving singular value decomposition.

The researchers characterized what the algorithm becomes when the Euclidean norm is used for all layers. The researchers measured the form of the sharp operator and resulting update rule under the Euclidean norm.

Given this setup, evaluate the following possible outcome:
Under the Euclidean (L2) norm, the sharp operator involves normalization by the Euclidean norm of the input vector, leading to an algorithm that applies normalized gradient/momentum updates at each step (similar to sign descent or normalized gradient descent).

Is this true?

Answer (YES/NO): NO